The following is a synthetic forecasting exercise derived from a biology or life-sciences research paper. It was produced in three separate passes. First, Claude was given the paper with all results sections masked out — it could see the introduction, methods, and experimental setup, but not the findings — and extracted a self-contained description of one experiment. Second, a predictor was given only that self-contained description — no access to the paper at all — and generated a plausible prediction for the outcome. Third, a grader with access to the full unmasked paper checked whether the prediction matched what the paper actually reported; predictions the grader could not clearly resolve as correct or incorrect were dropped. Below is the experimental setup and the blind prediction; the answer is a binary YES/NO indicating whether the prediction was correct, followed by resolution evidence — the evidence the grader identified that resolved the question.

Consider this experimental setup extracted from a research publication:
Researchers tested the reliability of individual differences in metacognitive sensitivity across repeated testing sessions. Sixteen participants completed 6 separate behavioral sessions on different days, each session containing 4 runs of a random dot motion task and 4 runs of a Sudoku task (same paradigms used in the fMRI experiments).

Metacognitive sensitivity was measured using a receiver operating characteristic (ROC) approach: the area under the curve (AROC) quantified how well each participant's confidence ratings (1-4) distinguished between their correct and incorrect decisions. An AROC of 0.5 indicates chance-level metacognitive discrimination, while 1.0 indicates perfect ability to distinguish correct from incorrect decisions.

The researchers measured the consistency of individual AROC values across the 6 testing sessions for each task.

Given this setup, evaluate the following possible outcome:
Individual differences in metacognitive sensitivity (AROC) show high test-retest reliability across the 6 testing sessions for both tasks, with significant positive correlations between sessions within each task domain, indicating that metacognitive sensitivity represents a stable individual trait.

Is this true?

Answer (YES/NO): YES